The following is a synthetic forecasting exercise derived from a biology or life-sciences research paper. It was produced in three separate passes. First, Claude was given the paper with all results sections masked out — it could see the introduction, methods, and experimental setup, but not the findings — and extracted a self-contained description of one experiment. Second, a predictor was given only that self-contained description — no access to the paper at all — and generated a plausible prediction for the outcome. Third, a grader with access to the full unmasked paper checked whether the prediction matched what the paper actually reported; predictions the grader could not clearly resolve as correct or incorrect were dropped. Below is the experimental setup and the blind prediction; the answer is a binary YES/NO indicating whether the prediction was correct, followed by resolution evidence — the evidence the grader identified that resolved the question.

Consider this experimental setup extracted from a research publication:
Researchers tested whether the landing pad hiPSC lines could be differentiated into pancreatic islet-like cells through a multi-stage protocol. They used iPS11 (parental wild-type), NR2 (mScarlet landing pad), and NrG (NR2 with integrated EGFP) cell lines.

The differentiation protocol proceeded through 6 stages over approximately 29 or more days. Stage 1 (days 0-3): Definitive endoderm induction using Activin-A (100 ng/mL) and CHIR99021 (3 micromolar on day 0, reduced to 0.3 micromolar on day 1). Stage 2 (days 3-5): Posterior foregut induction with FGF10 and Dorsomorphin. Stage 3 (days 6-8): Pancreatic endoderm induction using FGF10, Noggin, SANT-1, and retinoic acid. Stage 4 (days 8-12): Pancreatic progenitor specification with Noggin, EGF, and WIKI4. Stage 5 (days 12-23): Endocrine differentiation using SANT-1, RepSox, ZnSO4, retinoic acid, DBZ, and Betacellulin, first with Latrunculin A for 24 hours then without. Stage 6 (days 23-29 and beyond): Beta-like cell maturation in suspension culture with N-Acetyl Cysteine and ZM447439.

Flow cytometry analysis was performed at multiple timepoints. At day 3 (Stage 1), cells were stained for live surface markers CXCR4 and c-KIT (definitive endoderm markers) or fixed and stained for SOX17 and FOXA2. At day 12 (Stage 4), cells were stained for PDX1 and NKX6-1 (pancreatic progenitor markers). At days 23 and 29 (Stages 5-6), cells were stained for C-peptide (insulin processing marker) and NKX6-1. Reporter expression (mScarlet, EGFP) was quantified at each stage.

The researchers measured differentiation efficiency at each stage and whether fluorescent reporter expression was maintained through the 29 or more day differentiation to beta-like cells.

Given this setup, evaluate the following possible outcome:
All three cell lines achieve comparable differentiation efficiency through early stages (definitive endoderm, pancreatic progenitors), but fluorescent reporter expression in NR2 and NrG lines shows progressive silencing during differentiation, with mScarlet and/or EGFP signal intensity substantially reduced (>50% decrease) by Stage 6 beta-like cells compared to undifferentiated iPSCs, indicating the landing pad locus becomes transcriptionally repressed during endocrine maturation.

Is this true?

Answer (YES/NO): NO